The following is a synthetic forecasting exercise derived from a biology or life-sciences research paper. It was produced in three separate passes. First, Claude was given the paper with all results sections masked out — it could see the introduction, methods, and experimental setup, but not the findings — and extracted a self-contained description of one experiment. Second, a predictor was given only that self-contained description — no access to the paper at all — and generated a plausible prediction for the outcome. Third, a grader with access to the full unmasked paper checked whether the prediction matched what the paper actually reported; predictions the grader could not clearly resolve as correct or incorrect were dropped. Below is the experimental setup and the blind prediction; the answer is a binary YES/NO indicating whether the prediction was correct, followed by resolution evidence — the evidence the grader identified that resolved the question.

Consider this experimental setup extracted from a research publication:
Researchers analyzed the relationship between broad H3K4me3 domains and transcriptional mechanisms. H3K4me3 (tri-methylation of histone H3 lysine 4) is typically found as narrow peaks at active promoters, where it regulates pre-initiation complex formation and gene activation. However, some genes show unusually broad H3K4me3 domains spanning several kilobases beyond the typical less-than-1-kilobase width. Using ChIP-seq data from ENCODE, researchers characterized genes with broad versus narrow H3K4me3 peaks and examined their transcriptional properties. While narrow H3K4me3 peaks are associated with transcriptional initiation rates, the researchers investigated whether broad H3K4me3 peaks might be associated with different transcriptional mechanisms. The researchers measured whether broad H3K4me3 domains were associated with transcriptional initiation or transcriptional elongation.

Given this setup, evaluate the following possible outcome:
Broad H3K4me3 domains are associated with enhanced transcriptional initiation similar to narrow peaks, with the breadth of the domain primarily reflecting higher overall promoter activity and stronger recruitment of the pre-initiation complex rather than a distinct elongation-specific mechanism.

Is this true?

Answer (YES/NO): NO